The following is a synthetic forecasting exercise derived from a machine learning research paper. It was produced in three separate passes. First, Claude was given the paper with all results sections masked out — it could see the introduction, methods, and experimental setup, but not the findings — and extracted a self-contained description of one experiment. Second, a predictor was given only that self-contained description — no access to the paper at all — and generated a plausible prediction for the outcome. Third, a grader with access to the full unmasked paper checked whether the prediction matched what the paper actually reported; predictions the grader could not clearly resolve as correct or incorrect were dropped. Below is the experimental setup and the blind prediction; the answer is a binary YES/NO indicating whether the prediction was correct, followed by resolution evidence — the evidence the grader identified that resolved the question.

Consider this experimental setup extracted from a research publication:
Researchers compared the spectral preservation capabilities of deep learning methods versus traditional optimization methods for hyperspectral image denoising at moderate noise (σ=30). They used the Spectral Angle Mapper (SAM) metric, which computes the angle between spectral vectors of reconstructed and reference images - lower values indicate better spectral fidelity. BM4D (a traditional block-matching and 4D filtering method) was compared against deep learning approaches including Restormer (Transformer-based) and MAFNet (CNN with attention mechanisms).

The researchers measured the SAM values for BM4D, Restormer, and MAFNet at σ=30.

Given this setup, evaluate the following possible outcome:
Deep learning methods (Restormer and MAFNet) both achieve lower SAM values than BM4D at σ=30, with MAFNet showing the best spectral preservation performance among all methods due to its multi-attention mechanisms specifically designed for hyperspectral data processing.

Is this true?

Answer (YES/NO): NO